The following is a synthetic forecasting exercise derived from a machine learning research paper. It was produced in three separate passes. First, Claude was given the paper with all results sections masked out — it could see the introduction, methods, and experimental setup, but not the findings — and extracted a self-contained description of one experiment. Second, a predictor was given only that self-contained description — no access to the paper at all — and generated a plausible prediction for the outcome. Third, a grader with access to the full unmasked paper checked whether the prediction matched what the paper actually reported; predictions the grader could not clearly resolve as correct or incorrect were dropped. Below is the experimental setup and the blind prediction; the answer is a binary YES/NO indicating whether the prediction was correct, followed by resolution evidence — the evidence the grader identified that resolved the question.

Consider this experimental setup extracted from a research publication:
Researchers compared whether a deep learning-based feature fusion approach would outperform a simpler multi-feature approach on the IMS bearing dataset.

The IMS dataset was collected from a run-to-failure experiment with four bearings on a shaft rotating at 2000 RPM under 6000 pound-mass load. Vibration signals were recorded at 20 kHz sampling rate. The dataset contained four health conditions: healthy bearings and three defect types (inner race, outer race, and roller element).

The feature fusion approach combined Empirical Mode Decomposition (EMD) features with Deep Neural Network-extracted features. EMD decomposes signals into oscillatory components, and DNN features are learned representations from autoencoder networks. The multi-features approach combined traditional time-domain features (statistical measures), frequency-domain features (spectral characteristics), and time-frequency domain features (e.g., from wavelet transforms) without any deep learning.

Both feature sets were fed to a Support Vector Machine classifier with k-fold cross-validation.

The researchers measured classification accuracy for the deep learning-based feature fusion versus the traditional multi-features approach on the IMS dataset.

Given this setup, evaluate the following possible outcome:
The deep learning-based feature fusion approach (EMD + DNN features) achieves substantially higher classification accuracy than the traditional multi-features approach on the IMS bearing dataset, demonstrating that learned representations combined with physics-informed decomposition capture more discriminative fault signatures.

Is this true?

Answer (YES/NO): NO